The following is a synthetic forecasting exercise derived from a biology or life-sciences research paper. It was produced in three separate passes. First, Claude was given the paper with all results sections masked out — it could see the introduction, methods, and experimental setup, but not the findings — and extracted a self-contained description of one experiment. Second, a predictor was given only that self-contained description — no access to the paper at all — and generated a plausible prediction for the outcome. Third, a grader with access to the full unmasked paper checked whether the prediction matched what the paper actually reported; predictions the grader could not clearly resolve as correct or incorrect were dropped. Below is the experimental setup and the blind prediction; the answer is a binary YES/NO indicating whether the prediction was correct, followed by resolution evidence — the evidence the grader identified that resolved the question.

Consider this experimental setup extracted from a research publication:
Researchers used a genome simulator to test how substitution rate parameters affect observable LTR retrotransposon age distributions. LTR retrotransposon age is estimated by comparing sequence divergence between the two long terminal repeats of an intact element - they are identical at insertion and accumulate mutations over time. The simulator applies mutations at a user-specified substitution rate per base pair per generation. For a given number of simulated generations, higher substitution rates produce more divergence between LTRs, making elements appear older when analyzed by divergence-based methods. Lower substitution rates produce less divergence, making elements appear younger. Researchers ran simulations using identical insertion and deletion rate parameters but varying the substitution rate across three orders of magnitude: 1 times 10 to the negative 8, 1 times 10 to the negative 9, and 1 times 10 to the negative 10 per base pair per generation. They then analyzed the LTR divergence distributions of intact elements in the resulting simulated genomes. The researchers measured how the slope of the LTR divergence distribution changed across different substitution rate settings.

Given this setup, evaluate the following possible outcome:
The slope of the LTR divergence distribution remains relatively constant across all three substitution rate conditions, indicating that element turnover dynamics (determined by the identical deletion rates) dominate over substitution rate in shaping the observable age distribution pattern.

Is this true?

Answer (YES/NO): NO